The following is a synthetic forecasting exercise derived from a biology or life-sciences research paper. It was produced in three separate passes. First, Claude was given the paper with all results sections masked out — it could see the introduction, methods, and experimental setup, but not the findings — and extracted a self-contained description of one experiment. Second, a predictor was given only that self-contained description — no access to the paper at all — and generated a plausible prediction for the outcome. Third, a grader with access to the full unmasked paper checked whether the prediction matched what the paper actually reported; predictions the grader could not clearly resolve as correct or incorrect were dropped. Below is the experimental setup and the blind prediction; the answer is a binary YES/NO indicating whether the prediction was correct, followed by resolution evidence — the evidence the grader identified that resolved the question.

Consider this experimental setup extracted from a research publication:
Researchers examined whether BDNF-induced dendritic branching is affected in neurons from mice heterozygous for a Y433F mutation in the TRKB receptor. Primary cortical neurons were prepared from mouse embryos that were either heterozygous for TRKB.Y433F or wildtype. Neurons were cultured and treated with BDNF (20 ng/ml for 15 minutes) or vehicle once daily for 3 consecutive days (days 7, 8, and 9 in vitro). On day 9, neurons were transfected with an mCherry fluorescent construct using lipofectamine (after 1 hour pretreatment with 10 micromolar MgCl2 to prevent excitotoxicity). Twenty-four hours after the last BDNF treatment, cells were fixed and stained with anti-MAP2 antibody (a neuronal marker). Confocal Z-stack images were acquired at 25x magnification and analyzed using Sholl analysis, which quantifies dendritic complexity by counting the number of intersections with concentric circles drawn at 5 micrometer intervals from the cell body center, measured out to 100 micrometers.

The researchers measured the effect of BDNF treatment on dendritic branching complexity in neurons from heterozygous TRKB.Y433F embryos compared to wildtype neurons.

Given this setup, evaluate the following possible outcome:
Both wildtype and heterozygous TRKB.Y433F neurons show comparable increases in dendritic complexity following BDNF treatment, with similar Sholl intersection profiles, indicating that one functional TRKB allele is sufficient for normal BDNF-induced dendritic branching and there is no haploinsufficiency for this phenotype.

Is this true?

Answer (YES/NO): YES